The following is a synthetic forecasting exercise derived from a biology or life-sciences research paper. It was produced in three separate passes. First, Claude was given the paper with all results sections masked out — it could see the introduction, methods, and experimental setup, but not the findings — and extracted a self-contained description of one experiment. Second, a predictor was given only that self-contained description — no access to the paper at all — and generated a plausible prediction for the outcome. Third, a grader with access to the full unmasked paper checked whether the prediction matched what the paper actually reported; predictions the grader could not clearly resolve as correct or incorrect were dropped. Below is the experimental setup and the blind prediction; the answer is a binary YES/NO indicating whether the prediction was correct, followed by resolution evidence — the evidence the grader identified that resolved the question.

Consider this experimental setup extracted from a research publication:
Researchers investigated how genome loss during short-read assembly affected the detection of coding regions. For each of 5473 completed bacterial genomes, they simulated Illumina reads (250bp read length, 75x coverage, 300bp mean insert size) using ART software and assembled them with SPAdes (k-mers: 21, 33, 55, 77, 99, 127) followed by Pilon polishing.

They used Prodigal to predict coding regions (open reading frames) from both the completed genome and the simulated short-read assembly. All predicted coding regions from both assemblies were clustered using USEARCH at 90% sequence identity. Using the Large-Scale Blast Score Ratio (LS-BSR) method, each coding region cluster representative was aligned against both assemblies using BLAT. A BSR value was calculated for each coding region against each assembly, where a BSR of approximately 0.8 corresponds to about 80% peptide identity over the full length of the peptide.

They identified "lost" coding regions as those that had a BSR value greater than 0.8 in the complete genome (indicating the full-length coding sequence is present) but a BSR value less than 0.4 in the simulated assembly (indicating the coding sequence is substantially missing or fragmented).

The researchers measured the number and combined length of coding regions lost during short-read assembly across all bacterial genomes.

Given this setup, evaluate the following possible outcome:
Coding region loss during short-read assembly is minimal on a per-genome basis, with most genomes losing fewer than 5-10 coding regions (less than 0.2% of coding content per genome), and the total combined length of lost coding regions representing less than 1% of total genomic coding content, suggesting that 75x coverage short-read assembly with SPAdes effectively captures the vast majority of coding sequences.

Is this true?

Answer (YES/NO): YES